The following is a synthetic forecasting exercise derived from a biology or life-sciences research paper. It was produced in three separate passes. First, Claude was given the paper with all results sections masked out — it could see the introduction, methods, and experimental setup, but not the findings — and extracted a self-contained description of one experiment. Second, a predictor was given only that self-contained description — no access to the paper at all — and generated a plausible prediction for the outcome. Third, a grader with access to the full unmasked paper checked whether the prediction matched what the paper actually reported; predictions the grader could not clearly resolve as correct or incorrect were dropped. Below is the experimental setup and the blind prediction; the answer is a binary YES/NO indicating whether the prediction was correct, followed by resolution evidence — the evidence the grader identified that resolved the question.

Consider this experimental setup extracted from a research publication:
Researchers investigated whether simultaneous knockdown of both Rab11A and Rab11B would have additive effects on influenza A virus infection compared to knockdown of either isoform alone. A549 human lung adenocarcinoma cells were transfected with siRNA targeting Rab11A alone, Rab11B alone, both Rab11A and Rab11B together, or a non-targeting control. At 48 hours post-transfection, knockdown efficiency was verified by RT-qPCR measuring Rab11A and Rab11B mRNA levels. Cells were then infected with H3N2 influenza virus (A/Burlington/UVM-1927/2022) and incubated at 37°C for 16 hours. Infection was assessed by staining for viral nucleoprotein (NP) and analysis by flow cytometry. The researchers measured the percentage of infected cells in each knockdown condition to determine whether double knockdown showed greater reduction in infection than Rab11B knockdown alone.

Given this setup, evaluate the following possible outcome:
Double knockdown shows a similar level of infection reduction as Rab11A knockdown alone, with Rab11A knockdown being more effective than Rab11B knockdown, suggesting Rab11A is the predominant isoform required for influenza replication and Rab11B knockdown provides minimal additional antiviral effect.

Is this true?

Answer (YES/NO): NO